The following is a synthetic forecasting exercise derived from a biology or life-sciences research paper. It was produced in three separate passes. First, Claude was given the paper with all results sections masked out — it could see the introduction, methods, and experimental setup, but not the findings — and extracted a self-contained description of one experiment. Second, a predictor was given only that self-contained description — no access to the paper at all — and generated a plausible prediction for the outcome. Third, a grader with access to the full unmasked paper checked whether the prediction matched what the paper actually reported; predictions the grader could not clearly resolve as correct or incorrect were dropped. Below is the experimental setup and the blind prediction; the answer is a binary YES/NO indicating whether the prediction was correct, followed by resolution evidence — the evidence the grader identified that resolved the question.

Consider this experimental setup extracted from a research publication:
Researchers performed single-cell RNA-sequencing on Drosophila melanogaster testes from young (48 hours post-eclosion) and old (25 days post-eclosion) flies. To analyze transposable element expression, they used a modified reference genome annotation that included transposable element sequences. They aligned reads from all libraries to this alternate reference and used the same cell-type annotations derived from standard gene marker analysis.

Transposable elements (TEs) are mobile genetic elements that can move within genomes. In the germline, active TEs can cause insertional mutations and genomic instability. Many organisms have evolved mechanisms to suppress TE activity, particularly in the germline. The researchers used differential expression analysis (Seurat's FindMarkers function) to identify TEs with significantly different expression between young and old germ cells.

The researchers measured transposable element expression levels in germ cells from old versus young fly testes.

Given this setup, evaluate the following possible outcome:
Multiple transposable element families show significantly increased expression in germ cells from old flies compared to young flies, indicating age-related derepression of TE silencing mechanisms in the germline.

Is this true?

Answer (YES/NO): YES